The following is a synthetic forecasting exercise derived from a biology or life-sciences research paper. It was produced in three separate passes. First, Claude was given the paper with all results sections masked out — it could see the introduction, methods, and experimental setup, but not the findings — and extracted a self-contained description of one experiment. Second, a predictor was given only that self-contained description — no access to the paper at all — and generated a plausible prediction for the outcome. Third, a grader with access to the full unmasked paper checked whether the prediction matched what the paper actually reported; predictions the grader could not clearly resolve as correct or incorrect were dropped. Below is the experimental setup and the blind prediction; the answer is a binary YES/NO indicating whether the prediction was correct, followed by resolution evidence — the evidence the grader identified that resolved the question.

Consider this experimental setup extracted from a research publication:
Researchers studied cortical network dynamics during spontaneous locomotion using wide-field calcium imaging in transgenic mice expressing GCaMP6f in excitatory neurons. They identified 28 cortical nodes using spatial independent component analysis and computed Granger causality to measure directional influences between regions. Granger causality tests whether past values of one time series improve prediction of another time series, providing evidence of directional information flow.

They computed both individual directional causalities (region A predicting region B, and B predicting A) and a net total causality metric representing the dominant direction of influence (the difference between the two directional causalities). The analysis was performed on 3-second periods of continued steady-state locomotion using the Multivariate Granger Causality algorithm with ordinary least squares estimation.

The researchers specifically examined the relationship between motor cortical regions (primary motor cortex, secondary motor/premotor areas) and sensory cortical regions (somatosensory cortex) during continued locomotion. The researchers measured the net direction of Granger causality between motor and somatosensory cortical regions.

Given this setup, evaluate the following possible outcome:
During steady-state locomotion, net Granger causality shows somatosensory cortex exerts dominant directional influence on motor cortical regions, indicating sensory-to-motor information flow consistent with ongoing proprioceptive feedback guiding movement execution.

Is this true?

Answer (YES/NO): NO